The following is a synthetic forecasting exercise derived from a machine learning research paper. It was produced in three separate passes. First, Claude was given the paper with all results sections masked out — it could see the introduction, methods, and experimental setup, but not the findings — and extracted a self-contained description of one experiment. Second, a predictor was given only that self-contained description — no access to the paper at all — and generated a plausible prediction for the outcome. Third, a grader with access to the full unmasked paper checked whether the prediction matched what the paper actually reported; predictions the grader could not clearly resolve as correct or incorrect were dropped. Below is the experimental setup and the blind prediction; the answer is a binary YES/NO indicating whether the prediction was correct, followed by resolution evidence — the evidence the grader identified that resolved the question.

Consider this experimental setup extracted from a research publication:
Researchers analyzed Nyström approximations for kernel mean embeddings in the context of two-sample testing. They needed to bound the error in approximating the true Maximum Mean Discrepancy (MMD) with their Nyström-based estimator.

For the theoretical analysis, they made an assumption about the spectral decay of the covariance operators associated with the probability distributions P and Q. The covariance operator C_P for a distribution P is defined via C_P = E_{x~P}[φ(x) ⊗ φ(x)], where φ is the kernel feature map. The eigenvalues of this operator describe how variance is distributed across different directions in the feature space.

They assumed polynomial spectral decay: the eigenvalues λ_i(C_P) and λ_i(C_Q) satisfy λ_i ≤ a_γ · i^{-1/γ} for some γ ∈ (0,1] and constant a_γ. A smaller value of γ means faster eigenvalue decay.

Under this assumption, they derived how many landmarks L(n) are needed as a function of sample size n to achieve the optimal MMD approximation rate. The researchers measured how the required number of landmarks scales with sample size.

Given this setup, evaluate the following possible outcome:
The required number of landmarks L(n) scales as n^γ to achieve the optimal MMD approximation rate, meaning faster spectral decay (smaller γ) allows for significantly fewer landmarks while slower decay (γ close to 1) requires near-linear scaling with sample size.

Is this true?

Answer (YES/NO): YES